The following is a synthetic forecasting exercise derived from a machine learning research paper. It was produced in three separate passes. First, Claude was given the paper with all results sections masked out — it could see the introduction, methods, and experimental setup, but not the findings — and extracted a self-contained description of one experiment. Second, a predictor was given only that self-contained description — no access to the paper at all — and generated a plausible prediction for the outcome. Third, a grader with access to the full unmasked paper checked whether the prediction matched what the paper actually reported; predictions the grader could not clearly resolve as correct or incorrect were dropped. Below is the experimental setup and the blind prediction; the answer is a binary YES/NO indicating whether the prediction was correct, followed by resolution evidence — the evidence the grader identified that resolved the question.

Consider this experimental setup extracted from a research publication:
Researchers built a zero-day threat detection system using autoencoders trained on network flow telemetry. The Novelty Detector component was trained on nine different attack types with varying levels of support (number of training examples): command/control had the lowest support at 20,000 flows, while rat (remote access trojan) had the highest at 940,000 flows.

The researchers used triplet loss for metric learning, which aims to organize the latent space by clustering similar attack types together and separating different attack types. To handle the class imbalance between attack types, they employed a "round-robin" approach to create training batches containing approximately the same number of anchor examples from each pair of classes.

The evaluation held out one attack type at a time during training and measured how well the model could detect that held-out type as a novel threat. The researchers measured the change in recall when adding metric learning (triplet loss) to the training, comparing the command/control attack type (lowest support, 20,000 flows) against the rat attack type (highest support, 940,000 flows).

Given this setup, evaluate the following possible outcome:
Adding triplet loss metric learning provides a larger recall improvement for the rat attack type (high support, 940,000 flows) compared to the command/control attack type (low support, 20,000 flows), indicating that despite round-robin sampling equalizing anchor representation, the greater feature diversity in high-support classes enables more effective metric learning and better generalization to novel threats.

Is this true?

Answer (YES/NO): YES